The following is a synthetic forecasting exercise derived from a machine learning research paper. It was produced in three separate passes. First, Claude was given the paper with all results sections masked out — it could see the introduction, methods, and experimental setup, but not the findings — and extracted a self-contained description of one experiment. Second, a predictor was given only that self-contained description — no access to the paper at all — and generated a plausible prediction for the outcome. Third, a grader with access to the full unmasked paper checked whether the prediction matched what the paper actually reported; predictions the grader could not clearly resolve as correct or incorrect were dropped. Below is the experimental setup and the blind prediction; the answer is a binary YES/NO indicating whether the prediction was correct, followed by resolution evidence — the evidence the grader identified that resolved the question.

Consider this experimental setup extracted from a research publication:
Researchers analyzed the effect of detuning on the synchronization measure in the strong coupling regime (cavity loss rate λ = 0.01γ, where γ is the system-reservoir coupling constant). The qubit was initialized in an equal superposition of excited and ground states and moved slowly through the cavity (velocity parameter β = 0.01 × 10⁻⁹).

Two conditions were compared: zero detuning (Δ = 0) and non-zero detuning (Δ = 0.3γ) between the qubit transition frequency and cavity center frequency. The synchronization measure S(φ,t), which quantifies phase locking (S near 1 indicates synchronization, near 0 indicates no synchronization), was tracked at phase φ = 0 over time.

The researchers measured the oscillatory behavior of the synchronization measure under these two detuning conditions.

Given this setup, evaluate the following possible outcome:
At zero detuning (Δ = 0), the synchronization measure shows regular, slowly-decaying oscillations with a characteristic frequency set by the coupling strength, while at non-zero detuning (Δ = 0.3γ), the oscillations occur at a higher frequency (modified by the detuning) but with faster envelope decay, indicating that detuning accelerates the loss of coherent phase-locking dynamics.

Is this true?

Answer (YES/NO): NO